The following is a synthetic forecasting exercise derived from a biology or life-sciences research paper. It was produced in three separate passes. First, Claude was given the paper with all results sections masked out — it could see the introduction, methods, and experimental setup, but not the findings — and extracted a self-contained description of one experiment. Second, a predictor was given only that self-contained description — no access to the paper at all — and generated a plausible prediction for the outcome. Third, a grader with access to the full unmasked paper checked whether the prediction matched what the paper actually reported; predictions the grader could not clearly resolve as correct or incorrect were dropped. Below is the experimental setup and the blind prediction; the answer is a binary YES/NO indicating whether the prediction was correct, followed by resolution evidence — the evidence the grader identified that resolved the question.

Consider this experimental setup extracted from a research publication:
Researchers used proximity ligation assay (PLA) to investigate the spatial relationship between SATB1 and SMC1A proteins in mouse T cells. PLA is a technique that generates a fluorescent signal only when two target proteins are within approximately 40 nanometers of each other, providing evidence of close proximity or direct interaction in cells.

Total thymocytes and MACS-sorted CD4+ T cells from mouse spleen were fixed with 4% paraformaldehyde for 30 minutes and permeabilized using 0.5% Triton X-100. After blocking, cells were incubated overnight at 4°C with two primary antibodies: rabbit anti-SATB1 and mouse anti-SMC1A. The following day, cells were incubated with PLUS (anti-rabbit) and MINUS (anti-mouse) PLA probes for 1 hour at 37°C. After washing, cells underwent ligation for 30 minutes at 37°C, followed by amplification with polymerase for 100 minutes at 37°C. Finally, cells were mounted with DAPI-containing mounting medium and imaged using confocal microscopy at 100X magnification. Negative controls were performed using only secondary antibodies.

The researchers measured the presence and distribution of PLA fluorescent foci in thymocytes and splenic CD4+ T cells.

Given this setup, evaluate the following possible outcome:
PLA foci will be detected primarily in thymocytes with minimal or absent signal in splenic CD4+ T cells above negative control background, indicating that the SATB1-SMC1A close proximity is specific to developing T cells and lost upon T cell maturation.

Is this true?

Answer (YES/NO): NO